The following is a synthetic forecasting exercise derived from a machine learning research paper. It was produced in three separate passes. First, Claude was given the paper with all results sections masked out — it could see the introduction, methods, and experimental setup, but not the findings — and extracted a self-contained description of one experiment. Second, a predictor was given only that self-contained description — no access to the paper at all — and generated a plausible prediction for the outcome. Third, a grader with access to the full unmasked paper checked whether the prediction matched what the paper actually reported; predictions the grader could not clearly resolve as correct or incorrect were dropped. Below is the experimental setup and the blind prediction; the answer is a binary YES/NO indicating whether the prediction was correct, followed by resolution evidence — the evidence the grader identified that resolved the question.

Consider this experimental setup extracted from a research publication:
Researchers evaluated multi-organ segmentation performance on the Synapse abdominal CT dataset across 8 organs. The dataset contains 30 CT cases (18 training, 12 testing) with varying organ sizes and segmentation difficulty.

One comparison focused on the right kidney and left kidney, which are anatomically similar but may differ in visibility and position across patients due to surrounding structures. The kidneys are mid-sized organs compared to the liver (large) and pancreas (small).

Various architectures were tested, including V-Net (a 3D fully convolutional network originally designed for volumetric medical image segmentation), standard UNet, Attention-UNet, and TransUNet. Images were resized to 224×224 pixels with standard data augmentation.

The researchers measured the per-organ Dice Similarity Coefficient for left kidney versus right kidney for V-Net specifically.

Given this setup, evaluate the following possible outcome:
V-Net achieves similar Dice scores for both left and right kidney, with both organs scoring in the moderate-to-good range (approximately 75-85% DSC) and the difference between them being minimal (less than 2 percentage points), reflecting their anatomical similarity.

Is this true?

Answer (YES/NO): NO